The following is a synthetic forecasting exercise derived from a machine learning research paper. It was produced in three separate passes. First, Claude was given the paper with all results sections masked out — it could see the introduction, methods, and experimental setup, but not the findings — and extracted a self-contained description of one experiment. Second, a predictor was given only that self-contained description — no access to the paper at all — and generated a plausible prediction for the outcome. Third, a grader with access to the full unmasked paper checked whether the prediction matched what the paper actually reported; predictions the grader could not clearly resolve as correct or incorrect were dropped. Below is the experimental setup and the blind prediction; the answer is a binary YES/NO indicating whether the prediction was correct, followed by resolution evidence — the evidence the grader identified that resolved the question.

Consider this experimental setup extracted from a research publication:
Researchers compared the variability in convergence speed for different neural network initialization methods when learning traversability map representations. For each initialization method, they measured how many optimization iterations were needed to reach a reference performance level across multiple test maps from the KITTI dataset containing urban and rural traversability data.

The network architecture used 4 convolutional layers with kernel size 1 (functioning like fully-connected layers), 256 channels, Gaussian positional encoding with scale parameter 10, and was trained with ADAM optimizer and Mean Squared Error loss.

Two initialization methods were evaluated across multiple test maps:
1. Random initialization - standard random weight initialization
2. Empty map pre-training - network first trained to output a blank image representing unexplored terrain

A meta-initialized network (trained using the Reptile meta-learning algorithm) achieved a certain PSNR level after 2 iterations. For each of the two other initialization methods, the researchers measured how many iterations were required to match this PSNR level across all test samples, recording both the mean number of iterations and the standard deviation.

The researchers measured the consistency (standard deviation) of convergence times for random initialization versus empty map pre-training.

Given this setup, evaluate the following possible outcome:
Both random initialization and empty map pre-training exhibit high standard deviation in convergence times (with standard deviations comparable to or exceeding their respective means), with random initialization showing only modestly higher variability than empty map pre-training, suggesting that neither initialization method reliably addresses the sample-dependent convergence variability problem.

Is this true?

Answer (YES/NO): NO